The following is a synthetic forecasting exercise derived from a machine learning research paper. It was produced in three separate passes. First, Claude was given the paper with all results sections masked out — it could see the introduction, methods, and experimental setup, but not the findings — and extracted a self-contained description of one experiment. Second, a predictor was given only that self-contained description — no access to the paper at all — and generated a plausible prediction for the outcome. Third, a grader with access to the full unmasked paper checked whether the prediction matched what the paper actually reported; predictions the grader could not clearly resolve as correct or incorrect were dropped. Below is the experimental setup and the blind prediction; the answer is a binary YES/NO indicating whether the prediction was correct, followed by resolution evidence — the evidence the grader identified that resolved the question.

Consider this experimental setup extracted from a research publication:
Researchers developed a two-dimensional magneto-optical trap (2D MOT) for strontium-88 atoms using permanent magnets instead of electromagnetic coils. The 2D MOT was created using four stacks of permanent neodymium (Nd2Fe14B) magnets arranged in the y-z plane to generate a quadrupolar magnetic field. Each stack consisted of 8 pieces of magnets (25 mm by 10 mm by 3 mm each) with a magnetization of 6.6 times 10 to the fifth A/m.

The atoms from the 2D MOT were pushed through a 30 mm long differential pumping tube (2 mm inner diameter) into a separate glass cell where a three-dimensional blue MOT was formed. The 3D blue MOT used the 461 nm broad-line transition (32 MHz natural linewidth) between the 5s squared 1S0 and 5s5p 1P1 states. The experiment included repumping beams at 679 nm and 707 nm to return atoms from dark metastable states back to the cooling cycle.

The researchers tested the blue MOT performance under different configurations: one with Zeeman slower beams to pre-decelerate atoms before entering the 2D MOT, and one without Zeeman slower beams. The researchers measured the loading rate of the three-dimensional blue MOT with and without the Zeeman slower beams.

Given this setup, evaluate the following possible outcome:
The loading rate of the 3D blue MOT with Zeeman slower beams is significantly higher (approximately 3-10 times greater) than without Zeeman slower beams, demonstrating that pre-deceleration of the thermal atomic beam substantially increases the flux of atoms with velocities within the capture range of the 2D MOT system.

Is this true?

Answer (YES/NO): YES